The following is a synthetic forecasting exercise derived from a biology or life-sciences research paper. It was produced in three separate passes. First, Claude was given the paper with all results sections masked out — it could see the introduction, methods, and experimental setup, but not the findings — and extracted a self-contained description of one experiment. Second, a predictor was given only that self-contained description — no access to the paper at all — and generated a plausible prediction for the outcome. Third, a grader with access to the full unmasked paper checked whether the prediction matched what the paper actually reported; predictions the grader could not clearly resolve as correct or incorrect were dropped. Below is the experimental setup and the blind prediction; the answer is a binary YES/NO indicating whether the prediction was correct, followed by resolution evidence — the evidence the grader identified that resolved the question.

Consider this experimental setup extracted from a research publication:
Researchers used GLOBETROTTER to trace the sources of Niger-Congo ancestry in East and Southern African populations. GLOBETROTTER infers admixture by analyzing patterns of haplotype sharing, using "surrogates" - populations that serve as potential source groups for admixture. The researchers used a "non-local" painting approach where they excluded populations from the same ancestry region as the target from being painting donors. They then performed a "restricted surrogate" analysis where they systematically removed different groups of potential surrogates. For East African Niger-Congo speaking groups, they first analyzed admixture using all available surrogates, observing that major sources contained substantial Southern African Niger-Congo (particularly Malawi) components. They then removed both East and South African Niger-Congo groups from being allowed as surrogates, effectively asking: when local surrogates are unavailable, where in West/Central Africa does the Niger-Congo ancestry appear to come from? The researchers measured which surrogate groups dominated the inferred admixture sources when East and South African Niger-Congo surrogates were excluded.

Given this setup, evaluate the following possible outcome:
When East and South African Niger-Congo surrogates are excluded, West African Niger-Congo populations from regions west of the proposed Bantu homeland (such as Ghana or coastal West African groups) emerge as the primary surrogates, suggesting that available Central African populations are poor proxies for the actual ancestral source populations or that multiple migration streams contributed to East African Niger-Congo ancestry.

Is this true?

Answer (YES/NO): NO